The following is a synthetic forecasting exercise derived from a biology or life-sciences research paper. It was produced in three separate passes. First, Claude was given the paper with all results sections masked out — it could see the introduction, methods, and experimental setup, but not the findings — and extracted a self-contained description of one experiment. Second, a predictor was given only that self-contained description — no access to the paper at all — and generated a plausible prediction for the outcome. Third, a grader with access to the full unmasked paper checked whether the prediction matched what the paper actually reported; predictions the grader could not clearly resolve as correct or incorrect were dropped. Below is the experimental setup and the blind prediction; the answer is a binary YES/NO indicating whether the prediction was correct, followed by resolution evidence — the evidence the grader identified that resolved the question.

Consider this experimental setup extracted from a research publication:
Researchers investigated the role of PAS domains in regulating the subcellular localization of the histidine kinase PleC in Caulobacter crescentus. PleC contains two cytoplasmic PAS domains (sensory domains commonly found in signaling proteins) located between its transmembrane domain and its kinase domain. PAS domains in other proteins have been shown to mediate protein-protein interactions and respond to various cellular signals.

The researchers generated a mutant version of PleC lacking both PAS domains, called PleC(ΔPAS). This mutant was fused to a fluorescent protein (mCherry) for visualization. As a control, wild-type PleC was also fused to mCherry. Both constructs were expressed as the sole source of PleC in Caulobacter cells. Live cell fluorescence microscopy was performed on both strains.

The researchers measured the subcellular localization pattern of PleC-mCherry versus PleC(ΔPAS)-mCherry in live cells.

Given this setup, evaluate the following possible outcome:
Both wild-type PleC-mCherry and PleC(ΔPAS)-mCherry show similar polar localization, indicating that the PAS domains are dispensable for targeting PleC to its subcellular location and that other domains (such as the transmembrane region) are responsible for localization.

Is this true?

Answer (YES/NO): NO